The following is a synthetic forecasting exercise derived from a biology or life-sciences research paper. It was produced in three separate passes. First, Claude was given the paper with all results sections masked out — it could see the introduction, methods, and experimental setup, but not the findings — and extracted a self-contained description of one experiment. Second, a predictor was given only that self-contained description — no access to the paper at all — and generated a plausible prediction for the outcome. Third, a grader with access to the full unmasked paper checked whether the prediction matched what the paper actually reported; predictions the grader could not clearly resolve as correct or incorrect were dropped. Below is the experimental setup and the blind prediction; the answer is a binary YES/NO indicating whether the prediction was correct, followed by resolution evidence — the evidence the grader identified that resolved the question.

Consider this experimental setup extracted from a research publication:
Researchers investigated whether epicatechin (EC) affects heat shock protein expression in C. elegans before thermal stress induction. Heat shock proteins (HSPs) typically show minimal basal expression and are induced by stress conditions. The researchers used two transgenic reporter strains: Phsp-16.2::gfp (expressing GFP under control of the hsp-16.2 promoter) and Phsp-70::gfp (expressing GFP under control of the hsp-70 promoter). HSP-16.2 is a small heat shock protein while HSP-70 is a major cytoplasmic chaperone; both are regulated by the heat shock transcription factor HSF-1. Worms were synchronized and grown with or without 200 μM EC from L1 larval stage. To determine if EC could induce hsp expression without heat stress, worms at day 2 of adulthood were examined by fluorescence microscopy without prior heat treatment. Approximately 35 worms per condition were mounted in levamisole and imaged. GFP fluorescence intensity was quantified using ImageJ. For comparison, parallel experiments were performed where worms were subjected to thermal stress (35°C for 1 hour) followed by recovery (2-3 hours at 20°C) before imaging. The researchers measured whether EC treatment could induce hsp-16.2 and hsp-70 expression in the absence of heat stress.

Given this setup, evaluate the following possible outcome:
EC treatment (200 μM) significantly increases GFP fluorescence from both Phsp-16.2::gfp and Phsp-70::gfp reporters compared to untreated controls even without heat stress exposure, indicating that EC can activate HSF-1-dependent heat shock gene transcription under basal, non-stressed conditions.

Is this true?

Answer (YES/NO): NO